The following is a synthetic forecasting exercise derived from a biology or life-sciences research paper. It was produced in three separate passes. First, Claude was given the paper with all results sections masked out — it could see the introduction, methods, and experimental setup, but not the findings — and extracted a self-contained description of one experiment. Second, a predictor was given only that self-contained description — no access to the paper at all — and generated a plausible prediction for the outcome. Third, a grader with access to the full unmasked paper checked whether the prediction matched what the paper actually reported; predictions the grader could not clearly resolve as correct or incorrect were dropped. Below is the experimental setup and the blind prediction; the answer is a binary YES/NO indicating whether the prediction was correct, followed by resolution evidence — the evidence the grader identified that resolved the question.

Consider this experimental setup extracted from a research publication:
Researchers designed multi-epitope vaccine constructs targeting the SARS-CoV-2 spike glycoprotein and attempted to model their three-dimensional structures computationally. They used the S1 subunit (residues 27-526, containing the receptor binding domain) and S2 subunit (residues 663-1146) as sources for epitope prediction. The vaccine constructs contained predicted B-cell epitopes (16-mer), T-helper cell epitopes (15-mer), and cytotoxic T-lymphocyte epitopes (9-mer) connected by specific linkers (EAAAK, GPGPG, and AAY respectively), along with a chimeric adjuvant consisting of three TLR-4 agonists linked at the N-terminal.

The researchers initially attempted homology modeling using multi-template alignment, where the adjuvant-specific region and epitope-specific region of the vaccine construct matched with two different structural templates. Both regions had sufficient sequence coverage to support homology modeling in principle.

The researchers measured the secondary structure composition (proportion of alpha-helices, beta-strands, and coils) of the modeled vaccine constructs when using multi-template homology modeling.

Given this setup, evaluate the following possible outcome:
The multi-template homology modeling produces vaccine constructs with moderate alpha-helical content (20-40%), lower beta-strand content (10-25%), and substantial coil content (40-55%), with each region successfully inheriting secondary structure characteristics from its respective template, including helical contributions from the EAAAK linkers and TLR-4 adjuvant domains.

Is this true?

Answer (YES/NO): NO